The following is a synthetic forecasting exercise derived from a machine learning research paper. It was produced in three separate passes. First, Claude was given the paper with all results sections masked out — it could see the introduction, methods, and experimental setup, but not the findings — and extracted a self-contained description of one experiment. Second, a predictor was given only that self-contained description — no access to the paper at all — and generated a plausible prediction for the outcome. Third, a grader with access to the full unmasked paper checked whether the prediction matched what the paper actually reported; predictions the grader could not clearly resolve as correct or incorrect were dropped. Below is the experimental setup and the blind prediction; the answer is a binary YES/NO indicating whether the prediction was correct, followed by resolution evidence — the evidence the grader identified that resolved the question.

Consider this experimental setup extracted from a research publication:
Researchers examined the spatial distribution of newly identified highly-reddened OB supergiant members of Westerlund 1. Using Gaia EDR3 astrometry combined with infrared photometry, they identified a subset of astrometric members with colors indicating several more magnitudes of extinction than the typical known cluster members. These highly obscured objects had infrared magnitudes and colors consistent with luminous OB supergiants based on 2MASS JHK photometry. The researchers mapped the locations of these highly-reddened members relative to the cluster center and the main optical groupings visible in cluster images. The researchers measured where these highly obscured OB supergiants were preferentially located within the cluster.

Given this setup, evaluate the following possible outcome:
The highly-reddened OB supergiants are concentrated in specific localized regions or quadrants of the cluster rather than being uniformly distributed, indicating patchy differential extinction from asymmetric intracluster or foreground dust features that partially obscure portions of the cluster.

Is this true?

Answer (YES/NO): YES